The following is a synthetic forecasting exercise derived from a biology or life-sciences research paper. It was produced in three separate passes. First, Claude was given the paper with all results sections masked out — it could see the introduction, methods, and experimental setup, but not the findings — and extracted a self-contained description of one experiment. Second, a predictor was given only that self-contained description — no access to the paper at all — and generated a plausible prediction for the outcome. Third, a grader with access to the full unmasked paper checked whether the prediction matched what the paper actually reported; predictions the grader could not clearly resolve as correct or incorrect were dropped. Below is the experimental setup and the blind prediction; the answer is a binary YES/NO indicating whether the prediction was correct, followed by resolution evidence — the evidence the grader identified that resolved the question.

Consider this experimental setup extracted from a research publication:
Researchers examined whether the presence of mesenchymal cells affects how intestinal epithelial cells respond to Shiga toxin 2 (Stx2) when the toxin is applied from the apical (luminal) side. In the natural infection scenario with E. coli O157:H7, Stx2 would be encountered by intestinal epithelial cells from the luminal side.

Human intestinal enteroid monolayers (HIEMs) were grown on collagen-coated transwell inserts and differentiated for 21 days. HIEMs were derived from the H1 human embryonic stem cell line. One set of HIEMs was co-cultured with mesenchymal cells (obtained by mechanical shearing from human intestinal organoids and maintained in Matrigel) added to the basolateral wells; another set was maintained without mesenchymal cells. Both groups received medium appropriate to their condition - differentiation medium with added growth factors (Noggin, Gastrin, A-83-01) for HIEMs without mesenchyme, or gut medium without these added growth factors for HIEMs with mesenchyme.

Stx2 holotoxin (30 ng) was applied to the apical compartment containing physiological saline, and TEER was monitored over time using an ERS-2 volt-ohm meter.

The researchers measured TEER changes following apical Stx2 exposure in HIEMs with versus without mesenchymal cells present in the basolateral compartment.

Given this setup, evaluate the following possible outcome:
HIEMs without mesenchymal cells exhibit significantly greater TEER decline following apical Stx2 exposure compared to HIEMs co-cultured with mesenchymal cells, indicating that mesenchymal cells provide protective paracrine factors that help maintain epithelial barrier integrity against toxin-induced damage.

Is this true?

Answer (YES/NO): NO